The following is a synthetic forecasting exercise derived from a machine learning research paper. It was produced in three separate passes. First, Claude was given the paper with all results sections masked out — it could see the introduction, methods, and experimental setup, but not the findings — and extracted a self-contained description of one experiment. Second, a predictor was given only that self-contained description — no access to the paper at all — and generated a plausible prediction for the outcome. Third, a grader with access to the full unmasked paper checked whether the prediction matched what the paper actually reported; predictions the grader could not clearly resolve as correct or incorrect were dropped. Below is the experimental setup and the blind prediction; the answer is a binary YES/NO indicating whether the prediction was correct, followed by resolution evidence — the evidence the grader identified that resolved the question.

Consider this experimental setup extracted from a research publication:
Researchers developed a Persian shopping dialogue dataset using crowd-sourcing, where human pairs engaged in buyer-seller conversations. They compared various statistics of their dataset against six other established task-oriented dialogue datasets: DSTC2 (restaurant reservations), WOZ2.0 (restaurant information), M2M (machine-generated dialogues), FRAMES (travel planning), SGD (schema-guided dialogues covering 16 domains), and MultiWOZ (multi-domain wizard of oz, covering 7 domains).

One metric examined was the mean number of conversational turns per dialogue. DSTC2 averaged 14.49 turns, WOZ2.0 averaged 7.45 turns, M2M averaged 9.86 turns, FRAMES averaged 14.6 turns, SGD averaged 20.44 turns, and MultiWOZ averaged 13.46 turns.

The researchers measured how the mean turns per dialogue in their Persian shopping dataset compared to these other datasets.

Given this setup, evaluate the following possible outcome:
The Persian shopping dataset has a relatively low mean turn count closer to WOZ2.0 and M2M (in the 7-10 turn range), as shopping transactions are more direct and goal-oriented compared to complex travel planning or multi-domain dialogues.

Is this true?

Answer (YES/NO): NO